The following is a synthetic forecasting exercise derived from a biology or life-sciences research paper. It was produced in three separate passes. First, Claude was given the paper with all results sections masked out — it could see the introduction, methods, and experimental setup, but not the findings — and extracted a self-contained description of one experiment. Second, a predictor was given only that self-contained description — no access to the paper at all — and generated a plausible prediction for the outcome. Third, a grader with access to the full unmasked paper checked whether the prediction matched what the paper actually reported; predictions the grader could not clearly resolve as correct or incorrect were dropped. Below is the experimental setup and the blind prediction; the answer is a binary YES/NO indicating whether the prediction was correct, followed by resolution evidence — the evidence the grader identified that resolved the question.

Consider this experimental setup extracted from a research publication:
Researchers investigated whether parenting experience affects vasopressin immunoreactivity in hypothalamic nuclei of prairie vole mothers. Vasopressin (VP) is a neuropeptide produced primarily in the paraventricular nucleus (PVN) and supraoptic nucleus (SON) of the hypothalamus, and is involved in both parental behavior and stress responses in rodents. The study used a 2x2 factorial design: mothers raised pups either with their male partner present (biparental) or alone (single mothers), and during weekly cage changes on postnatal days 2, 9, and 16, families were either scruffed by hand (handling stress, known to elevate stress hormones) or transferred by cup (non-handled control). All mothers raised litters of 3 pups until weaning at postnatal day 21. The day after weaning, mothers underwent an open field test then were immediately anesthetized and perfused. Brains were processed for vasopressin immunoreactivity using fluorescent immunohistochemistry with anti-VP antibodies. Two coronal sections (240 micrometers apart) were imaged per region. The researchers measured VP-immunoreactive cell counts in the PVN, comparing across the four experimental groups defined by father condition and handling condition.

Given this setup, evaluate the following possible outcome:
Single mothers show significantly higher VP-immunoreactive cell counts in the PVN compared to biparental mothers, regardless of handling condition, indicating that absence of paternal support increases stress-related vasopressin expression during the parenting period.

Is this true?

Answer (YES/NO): NO